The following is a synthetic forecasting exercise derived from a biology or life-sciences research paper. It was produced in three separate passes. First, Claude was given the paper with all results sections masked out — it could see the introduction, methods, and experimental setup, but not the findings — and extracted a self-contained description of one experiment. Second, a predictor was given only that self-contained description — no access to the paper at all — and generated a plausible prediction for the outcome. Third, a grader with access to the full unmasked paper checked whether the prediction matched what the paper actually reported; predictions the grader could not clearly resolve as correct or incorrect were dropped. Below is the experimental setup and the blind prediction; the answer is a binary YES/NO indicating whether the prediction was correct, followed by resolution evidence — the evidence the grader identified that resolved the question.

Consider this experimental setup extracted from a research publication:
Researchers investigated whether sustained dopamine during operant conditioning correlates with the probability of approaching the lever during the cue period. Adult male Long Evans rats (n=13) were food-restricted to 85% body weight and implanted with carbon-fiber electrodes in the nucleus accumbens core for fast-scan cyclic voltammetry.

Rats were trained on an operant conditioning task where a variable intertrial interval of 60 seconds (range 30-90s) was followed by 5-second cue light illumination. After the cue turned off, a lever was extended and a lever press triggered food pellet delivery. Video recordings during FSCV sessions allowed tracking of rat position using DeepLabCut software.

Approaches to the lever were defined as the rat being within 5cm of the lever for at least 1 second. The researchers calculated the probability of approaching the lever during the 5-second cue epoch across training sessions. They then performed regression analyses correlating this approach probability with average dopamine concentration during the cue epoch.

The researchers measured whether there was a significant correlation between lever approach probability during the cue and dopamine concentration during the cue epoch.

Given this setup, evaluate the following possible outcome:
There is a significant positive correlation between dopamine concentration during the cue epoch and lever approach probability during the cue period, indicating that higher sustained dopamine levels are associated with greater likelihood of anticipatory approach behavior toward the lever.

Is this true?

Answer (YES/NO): NO